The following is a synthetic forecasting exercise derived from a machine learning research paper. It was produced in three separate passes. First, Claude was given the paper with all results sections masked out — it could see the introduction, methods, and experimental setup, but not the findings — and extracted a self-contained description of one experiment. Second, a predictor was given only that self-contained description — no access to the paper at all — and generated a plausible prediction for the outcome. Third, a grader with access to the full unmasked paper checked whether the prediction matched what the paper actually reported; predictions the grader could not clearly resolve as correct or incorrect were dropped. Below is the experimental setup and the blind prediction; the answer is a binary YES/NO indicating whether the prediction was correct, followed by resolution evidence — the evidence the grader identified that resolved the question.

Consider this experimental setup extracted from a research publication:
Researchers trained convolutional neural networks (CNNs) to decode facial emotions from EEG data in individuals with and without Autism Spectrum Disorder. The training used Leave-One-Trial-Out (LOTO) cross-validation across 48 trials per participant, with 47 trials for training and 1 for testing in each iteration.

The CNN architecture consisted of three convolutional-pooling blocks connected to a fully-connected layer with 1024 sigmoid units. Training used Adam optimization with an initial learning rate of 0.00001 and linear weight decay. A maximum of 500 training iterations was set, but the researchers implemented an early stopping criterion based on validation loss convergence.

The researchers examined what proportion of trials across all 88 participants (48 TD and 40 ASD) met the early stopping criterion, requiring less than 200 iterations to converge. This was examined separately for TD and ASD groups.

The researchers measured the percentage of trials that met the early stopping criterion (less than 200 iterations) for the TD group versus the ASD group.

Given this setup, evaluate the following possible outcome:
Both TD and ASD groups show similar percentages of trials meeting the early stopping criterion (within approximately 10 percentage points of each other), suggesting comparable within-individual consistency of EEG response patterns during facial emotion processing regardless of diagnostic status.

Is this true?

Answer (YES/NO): YES